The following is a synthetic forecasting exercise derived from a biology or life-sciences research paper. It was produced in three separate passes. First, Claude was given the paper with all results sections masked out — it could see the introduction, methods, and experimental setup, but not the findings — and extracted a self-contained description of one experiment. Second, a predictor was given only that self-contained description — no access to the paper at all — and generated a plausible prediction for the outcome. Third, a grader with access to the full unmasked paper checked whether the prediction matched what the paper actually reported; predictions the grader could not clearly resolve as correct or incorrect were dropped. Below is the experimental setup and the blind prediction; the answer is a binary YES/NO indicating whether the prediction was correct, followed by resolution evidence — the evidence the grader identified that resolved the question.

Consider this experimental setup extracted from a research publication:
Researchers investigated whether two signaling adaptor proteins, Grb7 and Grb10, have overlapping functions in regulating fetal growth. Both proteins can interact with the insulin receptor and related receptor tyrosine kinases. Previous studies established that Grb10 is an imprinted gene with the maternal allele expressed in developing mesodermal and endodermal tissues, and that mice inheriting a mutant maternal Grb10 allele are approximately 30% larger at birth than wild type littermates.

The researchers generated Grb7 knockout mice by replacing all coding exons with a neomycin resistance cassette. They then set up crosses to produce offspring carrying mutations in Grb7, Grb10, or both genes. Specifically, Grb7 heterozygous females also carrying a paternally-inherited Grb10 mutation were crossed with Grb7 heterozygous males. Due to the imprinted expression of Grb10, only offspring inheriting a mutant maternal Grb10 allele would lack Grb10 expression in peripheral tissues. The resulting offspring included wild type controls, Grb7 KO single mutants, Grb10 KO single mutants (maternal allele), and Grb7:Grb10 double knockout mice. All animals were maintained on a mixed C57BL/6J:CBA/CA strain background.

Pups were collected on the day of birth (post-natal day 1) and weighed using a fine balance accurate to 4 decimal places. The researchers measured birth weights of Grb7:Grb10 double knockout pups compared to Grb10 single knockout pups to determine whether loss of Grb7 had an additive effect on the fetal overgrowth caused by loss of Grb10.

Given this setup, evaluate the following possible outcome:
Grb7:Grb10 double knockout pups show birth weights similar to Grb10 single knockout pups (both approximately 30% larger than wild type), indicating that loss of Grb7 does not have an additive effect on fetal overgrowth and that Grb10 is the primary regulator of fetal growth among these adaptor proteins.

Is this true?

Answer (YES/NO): YES